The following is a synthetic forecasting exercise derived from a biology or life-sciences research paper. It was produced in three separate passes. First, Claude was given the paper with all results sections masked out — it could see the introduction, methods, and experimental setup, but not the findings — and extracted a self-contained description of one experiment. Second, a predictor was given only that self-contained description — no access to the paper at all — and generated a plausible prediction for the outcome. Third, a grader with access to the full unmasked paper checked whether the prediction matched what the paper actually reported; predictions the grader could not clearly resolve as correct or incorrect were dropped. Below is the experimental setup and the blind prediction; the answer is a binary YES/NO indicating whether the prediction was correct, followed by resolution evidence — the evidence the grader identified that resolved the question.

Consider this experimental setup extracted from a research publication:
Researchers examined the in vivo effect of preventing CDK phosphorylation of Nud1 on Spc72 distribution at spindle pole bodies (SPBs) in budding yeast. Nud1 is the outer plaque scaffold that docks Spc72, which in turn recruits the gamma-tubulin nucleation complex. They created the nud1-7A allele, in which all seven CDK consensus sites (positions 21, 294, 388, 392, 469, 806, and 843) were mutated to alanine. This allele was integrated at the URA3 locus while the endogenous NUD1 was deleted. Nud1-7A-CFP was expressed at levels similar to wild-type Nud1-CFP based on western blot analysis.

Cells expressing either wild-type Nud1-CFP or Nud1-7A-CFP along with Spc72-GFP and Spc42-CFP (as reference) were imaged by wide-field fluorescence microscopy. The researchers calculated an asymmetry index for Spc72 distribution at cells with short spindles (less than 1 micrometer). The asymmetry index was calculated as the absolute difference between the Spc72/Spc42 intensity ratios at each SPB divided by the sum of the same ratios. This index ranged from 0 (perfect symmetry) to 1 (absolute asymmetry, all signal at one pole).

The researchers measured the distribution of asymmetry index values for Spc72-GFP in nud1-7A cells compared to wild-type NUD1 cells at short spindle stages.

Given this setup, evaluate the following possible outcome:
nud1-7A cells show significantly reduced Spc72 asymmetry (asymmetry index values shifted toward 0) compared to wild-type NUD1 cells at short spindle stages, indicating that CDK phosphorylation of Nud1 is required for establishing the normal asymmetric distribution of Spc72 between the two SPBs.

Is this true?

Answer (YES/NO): YES